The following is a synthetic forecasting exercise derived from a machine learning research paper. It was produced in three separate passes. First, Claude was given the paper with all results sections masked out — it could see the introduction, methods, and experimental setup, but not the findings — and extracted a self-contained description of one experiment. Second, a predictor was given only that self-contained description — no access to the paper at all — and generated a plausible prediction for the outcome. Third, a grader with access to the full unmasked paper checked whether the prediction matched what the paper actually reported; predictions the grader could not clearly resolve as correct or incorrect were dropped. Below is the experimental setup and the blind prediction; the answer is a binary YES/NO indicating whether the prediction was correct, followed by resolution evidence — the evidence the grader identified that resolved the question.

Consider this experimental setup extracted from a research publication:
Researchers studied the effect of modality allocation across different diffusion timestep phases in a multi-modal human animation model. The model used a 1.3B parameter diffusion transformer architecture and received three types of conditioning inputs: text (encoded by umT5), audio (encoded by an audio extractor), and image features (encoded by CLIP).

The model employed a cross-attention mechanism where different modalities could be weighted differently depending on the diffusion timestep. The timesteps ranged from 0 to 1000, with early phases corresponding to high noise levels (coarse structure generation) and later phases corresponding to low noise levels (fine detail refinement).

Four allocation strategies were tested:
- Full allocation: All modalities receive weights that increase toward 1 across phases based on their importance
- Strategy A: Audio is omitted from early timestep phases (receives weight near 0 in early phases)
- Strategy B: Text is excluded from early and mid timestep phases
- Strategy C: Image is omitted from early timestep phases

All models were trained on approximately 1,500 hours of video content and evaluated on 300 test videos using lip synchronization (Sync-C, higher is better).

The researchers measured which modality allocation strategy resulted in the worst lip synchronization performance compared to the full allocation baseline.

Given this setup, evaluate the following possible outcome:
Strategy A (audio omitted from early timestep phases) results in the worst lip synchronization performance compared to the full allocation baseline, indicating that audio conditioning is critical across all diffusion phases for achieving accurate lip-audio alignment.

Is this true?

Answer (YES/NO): YES